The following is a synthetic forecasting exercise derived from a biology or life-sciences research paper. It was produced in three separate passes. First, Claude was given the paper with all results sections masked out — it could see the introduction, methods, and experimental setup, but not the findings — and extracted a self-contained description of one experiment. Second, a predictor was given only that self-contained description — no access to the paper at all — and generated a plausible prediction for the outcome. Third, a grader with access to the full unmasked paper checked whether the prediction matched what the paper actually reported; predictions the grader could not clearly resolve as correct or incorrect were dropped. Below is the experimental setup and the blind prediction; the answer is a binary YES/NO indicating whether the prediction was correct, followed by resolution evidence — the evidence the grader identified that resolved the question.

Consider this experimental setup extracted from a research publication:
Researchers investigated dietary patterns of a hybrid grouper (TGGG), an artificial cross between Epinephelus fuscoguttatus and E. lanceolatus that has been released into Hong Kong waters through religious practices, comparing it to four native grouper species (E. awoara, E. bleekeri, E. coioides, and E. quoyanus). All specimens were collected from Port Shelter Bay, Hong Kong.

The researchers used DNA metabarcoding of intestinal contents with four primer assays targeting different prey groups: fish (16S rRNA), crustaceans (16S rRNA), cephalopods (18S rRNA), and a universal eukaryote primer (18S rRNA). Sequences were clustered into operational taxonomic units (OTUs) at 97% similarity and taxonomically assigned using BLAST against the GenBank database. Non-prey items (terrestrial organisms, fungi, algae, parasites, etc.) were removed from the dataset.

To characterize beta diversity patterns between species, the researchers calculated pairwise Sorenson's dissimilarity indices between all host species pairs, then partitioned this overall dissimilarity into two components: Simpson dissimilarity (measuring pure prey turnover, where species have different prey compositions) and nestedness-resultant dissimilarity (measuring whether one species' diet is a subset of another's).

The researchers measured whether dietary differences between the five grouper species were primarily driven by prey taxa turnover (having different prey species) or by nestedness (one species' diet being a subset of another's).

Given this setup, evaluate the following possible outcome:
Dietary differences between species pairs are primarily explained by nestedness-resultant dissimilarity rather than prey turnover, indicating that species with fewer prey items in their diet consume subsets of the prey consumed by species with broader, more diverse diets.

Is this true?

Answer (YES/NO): NO